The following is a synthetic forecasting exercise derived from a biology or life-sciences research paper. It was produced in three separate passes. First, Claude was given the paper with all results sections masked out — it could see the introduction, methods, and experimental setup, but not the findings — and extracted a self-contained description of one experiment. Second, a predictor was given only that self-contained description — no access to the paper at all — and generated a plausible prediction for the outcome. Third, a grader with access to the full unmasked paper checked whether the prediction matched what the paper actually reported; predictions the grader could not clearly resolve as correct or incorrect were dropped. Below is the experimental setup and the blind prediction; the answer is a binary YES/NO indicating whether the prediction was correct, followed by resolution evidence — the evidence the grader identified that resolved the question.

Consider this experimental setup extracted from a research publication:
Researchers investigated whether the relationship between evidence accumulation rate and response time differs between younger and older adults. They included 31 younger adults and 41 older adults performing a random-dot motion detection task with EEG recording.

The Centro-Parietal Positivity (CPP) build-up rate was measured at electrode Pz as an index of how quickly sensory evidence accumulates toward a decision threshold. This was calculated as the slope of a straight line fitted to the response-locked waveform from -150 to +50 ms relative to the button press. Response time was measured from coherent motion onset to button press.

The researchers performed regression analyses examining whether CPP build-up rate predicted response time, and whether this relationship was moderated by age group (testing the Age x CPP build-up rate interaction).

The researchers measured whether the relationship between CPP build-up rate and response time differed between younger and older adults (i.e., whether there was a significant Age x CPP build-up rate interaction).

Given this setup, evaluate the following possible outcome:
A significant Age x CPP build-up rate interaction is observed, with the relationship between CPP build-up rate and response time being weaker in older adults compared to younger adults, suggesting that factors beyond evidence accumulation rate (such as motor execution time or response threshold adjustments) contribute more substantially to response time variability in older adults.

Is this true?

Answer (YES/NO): NO